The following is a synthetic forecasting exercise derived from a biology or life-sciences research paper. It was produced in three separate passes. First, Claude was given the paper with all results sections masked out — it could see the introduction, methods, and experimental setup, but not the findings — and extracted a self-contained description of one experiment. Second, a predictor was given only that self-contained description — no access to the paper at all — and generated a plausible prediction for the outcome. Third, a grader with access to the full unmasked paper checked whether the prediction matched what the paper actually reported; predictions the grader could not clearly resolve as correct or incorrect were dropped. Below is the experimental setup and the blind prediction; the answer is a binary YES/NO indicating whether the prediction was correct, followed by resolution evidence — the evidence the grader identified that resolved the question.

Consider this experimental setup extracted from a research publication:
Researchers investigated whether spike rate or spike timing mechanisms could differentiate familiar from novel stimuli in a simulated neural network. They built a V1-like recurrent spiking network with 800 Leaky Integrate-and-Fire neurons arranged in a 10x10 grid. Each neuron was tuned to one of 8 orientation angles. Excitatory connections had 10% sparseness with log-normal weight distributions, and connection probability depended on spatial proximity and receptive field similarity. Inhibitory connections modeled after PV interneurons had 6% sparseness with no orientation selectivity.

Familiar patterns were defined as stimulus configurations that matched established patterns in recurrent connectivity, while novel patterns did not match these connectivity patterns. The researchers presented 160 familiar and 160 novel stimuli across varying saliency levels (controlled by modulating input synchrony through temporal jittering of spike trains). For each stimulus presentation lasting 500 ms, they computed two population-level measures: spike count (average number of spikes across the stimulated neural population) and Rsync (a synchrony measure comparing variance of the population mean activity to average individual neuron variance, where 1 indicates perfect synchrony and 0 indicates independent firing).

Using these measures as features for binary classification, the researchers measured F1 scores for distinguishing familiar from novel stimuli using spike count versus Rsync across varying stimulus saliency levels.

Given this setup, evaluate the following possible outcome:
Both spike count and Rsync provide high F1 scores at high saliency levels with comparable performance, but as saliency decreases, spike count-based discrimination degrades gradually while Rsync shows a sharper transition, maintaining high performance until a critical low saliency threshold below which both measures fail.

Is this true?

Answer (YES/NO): NO